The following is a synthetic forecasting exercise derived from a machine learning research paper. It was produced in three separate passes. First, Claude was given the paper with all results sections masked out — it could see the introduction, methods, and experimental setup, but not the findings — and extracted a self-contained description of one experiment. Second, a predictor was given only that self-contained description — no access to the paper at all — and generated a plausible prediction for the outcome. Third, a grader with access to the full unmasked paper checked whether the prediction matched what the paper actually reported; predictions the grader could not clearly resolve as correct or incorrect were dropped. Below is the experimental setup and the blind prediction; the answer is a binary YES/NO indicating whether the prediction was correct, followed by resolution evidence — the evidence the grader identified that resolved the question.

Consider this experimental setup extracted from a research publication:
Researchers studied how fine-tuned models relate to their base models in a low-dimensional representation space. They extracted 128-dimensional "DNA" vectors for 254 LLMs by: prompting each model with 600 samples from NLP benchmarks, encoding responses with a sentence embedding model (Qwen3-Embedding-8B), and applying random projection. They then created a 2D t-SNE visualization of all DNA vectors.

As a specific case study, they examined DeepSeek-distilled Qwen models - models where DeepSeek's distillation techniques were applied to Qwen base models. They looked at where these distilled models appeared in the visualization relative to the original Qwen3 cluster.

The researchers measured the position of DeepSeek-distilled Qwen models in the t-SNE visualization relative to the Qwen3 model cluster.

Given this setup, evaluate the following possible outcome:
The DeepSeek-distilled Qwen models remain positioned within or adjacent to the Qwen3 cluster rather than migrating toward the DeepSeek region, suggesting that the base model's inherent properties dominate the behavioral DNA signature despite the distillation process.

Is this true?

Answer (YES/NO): YES